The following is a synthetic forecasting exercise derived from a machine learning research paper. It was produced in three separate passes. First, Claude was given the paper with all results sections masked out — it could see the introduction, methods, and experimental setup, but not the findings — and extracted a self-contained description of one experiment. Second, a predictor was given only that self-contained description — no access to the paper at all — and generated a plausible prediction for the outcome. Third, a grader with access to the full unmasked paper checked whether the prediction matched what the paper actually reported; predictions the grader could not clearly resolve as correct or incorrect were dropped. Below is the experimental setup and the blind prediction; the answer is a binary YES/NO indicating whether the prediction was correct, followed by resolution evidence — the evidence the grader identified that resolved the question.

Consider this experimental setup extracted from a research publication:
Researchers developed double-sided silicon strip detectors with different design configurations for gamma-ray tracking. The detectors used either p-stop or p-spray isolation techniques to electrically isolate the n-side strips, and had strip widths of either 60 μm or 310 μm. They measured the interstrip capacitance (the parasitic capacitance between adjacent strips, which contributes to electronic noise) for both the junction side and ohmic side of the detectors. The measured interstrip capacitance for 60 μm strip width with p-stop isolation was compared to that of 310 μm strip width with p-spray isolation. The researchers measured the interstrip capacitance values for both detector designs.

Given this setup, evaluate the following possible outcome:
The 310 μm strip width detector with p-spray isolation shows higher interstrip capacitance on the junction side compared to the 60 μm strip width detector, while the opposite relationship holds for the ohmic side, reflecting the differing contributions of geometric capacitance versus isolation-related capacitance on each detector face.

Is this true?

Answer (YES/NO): NO